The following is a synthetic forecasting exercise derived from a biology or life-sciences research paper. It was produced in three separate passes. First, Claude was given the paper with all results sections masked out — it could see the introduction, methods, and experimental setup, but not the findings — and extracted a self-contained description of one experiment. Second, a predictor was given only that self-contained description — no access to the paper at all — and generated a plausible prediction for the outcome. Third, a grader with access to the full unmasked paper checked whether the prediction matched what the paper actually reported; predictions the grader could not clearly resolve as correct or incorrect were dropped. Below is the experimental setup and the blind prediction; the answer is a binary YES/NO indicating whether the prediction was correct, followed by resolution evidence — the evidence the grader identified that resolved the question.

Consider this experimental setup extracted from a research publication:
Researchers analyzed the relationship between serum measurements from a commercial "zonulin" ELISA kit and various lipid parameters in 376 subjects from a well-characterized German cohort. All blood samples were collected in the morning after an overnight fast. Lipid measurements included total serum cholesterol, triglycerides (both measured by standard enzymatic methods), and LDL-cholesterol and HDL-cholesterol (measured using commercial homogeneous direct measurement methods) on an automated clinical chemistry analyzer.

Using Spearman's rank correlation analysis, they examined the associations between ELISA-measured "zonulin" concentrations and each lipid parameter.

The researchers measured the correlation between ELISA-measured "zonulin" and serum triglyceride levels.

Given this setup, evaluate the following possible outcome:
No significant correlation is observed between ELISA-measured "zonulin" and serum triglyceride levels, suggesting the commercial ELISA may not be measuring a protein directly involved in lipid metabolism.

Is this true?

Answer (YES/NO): NO